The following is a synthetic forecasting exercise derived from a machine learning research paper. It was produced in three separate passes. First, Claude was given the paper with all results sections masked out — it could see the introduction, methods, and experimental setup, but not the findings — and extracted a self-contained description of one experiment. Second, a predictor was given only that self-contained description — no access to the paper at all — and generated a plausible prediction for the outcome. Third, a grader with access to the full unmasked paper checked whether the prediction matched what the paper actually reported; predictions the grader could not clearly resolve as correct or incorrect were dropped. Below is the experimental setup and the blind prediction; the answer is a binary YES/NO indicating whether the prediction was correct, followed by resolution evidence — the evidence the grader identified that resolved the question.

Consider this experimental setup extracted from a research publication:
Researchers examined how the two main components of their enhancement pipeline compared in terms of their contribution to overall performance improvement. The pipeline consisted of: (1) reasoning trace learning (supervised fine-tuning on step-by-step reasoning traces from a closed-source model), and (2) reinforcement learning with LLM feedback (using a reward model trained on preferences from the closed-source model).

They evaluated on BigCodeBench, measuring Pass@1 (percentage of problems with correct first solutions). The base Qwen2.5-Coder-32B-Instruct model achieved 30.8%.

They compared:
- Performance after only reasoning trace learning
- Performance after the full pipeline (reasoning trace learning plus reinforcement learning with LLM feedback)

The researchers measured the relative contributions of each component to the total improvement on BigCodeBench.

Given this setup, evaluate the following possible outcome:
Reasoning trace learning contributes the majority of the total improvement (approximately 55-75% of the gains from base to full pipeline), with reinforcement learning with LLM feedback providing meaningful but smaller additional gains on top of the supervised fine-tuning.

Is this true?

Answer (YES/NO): NO